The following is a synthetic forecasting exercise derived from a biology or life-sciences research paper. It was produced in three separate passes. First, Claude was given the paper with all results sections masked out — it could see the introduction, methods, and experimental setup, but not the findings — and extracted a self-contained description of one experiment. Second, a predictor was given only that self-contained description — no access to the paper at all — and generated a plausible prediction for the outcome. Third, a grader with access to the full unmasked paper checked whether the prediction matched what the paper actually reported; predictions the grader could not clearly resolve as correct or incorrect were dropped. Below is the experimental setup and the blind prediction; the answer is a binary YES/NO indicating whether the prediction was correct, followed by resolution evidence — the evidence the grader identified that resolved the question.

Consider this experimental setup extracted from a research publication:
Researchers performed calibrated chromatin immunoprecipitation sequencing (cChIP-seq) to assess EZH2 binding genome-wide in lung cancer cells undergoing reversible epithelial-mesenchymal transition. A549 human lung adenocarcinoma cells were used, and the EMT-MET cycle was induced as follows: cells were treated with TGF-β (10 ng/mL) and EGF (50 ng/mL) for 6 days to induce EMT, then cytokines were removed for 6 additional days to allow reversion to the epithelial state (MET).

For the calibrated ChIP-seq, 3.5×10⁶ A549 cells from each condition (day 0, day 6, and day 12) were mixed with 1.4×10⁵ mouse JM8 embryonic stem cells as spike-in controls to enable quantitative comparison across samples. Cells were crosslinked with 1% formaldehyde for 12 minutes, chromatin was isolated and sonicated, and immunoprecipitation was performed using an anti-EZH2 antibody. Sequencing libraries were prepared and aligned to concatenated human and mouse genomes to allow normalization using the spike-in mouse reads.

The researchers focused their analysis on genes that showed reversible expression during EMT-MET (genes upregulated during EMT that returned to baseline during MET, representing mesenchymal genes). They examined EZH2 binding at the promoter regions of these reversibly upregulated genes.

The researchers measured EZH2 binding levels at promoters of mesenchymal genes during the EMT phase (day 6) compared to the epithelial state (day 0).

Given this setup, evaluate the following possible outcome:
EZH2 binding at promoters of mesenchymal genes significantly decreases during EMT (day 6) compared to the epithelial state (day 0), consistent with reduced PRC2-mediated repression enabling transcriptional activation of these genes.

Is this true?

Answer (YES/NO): NO